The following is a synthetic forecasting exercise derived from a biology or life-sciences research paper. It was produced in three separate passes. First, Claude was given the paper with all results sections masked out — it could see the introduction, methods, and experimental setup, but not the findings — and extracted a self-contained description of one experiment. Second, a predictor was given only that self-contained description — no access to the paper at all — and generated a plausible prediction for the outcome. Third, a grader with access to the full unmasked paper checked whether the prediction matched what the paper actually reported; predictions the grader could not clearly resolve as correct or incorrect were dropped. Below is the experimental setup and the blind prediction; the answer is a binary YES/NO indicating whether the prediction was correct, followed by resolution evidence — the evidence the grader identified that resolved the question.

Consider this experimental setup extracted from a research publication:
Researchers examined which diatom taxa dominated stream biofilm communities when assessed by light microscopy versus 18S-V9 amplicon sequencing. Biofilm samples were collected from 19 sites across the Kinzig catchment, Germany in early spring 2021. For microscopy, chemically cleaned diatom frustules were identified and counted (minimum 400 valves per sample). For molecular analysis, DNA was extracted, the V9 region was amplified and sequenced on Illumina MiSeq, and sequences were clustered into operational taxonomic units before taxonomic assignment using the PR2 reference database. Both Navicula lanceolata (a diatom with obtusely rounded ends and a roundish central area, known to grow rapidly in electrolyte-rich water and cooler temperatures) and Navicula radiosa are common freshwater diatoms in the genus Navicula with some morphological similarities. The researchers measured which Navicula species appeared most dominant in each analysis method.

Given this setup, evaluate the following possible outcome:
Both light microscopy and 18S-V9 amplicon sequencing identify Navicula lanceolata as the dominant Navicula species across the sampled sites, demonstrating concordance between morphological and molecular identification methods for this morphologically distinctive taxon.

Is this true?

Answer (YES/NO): NO